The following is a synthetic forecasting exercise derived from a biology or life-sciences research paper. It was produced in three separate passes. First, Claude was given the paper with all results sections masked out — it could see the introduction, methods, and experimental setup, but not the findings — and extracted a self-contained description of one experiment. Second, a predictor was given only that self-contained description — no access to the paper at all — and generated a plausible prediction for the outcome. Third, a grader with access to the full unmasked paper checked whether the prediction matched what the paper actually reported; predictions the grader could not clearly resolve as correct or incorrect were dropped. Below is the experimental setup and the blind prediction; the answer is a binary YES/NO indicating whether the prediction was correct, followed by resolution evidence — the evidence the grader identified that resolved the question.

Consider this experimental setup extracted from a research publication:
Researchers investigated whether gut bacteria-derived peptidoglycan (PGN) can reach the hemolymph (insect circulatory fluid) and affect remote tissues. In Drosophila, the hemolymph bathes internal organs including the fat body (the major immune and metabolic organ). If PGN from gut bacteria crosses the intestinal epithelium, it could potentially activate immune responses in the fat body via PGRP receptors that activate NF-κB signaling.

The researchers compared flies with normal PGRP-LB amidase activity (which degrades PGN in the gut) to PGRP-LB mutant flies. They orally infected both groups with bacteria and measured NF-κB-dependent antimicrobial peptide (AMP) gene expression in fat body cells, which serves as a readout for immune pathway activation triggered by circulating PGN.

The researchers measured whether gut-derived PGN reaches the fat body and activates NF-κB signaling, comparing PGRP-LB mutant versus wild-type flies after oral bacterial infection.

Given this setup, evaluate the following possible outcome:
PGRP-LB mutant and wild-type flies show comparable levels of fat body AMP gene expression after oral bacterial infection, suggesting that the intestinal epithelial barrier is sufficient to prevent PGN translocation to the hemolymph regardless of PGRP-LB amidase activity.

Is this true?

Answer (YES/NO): NO